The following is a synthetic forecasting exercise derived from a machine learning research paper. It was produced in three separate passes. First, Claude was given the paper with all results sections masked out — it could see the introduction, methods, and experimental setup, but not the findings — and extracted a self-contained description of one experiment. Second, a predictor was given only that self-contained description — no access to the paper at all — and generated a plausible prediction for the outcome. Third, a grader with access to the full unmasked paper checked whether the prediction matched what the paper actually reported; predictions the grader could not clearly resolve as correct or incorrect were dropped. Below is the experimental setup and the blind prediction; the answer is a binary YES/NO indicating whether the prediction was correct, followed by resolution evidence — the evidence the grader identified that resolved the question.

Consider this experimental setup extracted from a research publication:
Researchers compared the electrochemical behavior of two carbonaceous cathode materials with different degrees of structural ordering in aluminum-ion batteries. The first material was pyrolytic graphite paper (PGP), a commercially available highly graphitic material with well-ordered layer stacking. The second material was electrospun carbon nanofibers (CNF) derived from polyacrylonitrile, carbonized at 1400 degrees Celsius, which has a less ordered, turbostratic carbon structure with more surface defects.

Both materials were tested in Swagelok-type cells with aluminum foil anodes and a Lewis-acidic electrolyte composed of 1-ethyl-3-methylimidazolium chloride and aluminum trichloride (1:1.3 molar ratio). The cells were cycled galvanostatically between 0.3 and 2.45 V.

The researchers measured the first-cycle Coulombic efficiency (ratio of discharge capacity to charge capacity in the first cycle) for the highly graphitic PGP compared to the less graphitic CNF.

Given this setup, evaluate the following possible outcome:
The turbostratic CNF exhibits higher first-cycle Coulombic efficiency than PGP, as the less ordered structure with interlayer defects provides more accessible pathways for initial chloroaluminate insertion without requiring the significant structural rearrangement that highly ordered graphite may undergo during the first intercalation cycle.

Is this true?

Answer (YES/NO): NO